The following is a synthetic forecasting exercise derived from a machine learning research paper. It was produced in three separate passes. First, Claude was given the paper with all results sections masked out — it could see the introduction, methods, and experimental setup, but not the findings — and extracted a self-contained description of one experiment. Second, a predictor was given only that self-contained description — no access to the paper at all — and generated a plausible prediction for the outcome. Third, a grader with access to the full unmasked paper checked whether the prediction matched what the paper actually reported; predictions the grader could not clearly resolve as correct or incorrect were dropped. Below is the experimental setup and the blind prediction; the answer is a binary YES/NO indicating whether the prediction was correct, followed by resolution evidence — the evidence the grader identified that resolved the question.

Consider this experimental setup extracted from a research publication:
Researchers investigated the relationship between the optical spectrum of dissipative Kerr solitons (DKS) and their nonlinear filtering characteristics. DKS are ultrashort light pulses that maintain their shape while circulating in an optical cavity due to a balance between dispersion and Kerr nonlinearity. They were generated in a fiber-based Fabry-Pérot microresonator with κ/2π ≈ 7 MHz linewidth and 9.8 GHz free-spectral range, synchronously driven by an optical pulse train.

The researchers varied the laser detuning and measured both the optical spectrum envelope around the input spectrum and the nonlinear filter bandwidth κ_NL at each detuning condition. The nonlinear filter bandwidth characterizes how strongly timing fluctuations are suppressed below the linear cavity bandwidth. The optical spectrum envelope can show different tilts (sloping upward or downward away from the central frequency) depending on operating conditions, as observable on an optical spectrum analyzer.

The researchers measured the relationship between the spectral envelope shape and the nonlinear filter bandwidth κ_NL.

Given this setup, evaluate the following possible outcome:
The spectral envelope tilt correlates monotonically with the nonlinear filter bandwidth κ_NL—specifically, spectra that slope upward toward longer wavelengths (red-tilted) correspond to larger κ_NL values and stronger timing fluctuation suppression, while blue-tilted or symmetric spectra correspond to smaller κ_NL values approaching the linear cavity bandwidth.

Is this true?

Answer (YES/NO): NO